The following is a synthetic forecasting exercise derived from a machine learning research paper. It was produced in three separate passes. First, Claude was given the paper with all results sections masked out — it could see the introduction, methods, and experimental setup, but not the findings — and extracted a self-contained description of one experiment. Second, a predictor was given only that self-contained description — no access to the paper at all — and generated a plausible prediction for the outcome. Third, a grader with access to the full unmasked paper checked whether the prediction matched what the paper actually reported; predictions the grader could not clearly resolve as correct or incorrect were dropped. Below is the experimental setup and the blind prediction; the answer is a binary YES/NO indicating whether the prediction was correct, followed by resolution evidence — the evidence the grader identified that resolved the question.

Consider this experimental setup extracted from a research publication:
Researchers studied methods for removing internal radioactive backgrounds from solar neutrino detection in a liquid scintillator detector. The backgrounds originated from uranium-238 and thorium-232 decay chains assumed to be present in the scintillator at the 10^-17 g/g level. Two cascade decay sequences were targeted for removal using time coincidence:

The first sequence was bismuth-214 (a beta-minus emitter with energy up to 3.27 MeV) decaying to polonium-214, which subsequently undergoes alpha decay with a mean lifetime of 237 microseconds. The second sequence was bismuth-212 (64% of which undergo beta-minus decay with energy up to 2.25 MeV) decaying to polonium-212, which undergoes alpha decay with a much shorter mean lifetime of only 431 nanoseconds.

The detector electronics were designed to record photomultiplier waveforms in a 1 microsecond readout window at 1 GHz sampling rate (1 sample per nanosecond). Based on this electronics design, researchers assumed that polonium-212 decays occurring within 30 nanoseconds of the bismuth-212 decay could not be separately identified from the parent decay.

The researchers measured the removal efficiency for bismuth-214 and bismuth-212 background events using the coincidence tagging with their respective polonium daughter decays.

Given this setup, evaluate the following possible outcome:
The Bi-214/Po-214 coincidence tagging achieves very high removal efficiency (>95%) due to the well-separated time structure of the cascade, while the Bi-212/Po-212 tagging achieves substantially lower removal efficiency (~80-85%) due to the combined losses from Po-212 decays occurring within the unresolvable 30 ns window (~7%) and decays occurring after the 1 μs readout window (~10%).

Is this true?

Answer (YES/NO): NO